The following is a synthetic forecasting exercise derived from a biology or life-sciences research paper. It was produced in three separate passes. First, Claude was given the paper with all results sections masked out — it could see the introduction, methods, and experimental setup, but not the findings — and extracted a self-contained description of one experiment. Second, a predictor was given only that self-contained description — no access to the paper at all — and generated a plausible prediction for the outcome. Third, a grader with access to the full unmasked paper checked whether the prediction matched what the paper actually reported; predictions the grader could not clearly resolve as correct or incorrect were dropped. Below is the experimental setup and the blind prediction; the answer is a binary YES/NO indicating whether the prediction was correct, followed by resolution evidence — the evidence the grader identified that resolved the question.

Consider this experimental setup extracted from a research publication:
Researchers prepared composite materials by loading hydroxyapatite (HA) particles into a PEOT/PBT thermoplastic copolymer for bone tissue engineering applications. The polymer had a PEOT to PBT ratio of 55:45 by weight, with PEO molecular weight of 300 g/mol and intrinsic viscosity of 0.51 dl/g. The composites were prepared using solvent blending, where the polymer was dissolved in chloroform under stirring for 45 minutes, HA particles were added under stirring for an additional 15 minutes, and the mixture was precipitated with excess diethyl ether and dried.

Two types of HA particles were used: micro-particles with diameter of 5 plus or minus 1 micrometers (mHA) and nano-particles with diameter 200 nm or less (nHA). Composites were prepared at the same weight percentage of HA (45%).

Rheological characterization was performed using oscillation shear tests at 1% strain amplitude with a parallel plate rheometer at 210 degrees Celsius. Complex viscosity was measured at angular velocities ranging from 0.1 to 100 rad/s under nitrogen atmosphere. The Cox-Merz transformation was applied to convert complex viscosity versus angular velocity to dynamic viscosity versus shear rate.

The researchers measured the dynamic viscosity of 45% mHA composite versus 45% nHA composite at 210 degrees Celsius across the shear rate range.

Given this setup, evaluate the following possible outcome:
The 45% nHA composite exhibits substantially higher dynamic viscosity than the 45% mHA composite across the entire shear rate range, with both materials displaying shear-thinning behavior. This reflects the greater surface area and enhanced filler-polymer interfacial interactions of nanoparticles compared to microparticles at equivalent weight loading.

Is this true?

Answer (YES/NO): NO